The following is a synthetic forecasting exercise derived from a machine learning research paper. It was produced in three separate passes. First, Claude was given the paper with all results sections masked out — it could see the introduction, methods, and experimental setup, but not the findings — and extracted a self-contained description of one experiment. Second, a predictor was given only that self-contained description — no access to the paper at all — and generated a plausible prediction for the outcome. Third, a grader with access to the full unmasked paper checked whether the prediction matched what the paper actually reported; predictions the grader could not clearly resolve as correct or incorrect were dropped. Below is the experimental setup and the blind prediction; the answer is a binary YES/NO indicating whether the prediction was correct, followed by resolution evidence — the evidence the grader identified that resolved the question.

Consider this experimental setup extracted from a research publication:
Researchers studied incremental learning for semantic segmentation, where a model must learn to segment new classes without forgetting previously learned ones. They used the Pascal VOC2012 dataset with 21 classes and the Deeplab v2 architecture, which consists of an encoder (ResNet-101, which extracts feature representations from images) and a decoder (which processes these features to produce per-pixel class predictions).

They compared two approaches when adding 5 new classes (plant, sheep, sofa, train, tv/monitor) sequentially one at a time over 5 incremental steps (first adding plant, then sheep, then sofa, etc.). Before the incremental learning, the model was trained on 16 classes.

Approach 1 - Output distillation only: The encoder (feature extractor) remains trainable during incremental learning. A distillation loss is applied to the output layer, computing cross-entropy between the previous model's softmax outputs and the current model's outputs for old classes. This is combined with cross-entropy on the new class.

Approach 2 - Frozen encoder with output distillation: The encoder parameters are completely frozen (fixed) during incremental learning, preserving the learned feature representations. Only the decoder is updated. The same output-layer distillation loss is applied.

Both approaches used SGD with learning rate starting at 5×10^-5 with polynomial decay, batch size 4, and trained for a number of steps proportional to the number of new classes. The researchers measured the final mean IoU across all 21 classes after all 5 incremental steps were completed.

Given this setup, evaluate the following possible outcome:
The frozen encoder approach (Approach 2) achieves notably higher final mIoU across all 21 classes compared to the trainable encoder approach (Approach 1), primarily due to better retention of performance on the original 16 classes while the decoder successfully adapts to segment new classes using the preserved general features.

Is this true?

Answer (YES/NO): YES